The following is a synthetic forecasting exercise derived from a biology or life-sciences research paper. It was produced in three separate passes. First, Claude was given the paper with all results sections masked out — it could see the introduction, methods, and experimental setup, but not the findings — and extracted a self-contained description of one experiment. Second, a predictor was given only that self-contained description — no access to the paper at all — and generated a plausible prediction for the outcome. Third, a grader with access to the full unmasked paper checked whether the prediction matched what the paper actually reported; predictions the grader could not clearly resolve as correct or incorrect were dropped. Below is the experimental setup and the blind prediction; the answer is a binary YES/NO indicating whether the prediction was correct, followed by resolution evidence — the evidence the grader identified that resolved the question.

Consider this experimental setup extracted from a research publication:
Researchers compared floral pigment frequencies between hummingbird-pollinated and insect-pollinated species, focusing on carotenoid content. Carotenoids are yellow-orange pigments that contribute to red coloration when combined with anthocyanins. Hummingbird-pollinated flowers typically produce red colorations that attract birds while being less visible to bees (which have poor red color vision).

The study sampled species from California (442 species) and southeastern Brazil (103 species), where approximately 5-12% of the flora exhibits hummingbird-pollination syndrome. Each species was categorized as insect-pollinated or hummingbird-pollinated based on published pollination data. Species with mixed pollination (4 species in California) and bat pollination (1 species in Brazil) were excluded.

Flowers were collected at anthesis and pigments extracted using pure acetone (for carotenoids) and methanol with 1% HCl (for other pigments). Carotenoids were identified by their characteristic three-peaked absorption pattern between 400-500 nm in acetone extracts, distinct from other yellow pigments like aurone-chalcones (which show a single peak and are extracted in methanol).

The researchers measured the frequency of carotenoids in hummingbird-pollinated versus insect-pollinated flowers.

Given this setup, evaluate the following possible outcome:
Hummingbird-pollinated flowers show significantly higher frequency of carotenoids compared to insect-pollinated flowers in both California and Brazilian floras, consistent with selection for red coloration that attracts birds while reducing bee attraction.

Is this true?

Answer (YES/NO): NO